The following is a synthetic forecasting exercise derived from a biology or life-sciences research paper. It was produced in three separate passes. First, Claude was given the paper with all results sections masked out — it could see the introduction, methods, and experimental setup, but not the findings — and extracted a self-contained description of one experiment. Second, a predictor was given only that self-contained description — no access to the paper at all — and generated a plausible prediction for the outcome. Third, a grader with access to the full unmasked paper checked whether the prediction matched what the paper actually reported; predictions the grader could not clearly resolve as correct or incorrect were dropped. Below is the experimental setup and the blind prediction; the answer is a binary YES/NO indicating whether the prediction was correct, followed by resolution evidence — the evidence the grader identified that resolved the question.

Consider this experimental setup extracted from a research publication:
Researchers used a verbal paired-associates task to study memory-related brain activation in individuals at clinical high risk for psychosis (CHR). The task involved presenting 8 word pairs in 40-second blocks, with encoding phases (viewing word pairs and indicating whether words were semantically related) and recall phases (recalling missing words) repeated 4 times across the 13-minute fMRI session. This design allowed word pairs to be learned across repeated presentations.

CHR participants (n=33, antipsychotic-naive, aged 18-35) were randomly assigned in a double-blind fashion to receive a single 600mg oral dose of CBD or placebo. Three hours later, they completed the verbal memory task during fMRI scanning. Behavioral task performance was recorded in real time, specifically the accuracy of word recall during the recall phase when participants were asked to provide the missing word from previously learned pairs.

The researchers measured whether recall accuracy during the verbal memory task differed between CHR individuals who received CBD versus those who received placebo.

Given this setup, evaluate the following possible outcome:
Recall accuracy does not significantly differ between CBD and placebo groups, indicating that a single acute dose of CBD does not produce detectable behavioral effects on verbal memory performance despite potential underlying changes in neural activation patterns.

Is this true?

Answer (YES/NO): YES